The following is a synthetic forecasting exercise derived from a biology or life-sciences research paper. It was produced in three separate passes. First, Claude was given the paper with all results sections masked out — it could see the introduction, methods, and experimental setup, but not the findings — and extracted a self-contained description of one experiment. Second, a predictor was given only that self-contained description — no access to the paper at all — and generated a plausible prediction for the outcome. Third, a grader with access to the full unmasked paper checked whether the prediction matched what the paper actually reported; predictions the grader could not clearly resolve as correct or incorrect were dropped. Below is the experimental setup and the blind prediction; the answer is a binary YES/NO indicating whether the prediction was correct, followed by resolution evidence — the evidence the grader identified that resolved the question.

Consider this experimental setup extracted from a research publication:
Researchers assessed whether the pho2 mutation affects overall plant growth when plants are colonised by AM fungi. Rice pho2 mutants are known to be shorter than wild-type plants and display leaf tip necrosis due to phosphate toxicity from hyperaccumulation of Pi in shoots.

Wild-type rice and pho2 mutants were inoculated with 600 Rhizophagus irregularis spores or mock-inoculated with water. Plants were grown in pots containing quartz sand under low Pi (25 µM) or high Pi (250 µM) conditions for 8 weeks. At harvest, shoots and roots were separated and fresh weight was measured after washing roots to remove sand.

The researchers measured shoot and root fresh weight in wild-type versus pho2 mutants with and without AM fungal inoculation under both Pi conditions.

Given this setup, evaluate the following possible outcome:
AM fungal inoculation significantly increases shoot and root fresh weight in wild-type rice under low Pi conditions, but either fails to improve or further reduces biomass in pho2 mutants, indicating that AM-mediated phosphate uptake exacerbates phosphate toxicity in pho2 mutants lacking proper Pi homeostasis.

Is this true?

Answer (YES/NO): NO